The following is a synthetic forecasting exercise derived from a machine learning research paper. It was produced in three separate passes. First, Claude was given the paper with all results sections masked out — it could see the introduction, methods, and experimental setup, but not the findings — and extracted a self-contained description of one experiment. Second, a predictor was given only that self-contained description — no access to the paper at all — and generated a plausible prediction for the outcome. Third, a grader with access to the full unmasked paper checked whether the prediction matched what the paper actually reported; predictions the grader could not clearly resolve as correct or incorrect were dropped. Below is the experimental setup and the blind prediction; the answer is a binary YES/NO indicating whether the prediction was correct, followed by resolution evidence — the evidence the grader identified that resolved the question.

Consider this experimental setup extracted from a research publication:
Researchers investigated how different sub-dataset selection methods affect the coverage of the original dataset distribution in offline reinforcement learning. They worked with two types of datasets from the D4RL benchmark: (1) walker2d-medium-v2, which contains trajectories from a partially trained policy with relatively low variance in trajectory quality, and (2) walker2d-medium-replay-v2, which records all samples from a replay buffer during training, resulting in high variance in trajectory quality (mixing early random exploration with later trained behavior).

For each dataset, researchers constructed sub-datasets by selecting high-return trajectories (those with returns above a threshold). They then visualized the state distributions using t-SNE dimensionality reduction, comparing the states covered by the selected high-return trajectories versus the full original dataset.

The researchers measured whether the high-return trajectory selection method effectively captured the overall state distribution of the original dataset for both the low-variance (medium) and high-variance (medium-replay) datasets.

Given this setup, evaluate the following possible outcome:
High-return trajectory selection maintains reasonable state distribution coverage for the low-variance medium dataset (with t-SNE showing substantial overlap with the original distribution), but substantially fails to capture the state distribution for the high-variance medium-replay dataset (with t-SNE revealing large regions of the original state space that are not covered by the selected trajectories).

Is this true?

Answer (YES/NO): YES